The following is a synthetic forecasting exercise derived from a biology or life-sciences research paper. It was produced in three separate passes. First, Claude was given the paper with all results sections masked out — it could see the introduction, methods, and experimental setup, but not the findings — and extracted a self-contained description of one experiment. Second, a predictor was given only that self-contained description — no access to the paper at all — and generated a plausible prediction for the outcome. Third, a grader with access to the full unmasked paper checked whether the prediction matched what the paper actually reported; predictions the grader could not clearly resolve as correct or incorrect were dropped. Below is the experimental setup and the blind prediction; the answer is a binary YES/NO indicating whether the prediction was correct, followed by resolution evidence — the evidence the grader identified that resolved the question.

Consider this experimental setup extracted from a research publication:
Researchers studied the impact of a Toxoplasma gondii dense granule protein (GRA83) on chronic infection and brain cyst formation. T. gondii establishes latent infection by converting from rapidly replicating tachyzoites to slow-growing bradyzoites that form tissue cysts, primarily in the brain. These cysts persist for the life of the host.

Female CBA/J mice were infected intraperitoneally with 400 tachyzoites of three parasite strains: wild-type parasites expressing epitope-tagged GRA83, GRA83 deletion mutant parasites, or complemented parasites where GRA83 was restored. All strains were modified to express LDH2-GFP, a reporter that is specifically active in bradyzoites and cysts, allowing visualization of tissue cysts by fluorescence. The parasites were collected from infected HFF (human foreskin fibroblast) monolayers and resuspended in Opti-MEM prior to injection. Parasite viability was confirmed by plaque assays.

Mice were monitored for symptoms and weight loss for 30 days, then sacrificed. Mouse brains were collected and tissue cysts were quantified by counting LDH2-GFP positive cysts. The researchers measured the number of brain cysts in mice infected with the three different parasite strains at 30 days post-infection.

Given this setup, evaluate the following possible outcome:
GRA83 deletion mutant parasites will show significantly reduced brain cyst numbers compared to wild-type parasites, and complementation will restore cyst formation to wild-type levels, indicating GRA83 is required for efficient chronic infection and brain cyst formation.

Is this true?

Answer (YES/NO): NO